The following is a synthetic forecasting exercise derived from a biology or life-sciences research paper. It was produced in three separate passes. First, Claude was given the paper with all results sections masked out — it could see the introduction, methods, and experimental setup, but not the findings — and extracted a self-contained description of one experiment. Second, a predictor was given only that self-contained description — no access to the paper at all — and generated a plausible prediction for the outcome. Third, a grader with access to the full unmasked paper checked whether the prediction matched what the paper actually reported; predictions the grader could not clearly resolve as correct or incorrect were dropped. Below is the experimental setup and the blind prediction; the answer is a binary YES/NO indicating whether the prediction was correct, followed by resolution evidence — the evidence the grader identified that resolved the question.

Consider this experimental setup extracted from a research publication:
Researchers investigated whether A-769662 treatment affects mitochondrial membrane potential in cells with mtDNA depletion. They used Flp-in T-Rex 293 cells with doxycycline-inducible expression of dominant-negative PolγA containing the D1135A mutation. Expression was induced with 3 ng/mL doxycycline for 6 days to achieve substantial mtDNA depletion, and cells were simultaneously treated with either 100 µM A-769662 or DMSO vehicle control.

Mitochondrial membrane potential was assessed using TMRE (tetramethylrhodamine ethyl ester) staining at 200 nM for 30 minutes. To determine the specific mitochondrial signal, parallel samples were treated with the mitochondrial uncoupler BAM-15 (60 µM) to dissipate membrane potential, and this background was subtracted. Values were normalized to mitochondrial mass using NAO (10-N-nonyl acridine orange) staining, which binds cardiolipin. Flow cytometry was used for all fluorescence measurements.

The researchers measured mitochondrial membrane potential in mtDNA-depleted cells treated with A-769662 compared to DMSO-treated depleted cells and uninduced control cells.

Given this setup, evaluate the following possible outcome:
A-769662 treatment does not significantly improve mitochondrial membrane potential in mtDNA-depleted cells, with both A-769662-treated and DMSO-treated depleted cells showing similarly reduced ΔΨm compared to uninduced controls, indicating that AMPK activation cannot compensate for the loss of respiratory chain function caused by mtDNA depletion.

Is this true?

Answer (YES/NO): NO